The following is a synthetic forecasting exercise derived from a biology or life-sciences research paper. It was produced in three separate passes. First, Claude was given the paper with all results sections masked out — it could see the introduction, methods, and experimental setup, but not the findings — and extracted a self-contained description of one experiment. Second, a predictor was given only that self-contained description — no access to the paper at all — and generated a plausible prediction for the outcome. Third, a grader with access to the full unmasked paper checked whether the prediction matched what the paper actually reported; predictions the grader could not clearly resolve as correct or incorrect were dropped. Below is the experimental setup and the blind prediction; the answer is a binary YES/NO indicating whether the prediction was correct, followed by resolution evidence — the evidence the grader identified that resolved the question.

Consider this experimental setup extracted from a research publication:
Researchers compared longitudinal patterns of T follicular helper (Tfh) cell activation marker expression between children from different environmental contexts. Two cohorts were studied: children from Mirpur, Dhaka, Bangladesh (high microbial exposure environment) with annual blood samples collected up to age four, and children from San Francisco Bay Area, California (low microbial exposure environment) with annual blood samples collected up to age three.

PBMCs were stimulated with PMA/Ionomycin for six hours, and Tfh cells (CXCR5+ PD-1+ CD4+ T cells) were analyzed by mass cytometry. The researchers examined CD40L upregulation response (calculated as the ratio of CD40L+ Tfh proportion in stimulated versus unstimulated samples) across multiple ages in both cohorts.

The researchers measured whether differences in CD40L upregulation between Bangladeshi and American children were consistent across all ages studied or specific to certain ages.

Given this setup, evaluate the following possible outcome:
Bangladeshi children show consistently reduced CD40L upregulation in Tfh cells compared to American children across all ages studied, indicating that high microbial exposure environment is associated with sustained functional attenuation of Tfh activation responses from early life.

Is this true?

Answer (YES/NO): NO